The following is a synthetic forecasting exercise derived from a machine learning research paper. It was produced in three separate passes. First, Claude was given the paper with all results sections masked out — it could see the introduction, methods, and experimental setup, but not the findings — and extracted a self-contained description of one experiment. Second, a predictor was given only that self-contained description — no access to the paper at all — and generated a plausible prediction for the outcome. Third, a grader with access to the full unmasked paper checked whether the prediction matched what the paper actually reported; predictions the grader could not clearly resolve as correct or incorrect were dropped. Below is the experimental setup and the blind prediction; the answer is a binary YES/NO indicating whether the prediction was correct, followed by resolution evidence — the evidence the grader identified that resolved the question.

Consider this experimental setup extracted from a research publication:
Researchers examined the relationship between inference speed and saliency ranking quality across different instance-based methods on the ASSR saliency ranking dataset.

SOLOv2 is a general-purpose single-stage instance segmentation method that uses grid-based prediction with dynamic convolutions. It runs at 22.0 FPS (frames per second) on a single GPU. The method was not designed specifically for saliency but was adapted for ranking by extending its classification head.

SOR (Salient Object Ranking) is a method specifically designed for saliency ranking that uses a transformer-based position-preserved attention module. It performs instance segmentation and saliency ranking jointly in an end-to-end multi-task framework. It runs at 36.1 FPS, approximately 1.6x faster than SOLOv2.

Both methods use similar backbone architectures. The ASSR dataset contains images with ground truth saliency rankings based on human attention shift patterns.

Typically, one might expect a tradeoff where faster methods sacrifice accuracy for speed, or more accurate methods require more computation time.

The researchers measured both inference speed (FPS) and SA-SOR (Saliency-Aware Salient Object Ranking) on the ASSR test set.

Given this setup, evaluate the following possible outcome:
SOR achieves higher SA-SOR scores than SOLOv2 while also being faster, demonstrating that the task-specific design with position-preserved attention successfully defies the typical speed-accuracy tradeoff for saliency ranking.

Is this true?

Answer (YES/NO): YES